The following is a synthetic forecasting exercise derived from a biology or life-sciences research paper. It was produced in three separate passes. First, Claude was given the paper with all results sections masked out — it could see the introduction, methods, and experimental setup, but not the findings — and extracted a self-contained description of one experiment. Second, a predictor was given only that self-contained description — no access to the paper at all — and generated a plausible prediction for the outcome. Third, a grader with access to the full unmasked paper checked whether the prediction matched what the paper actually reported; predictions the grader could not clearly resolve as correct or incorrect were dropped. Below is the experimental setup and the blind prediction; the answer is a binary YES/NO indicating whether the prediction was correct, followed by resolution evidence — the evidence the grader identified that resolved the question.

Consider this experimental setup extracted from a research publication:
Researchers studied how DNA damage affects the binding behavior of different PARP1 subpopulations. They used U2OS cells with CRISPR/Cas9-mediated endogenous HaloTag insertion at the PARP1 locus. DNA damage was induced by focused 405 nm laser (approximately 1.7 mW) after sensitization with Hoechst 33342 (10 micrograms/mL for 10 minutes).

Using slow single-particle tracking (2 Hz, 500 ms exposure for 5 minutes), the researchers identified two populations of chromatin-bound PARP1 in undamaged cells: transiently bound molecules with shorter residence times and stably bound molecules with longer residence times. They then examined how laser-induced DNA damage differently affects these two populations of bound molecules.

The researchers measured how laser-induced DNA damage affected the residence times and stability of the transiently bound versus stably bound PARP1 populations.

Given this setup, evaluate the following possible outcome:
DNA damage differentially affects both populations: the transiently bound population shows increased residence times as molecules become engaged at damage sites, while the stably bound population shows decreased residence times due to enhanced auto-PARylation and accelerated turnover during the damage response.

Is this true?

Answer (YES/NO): NO